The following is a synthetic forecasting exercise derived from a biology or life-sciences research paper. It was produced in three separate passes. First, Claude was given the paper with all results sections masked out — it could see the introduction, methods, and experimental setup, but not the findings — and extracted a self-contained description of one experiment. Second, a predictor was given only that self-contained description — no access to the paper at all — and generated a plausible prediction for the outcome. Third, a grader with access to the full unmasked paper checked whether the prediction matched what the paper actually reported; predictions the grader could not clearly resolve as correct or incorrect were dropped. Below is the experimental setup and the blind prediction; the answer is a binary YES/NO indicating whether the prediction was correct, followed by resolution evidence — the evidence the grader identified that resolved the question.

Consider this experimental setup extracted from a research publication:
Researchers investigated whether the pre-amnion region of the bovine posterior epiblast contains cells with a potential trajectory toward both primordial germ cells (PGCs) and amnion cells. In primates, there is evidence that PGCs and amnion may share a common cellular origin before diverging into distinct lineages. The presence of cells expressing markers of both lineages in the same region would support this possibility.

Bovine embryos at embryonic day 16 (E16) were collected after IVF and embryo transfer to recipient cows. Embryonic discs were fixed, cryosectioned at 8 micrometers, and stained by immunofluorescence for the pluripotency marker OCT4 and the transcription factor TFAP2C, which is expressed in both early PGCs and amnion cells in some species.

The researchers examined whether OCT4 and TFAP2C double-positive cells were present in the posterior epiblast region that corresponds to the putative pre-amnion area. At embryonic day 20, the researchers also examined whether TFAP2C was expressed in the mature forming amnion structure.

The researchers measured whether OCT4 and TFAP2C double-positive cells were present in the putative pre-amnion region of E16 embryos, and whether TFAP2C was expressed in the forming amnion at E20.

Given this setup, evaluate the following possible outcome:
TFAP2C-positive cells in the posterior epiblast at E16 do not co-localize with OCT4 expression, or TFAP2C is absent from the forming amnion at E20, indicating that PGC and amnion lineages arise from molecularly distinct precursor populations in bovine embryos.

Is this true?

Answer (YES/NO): NO